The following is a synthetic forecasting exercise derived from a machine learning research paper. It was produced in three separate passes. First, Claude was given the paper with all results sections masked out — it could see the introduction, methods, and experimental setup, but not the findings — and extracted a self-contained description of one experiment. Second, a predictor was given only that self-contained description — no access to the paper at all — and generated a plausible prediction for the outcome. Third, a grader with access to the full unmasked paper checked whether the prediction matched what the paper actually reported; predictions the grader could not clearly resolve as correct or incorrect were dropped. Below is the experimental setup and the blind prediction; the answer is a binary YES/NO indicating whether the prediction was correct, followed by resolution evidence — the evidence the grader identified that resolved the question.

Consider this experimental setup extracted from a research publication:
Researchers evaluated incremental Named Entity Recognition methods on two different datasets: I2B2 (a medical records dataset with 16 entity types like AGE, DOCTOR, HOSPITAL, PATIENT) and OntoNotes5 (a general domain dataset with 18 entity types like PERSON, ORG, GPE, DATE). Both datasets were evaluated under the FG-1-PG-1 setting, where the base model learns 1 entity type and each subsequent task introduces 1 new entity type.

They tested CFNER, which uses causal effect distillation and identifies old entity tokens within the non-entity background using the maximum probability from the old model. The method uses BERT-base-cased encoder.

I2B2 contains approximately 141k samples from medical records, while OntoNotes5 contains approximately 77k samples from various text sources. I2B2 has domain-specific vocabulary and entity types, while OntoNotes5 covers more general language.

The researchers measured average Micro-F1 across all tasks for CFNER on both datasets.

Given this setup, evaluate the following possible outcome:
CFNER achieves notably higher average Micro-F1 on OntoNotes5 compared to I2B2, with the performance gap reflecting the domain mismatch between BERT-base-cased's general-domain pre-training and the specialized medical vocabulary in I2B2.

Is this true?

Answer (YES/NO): NO